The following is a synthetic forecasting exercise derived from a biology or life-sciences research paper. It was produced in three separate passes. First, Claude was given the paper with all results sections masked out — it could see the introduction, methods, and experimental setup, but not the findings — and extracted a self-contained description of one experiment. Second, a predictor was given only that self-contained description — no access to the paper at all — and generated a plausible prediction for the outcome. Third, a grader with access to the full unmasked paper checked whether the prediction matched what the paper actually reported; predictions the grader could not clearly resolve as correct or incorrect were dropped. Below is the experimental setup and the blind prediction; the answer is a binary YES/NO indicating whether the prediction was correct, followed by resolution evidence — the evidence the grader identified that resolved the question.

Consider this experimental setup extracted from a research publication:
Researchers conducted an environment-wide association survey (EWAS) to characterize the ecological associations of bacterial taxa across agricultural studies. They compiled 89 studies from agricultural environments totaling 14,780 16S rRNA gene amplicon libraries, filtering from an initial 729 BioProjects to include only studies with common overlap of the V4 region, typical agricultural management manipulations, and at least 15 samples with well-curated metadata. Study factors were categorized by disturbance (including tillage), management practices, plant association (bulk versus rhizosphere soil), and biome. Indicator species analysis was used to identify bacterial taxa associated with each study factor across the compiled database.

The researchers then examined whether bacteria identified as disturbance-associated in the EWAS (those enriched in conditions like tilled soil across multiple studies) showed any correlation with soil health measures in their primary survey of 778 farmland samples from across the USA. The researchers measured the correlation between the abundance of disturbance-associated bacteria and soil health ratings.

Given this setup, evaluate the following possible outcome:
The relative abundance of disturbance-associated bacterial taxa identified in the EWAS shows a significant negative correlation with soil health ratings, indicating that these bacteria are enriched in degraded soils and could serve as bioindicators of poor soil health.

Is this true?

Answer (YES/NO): NO